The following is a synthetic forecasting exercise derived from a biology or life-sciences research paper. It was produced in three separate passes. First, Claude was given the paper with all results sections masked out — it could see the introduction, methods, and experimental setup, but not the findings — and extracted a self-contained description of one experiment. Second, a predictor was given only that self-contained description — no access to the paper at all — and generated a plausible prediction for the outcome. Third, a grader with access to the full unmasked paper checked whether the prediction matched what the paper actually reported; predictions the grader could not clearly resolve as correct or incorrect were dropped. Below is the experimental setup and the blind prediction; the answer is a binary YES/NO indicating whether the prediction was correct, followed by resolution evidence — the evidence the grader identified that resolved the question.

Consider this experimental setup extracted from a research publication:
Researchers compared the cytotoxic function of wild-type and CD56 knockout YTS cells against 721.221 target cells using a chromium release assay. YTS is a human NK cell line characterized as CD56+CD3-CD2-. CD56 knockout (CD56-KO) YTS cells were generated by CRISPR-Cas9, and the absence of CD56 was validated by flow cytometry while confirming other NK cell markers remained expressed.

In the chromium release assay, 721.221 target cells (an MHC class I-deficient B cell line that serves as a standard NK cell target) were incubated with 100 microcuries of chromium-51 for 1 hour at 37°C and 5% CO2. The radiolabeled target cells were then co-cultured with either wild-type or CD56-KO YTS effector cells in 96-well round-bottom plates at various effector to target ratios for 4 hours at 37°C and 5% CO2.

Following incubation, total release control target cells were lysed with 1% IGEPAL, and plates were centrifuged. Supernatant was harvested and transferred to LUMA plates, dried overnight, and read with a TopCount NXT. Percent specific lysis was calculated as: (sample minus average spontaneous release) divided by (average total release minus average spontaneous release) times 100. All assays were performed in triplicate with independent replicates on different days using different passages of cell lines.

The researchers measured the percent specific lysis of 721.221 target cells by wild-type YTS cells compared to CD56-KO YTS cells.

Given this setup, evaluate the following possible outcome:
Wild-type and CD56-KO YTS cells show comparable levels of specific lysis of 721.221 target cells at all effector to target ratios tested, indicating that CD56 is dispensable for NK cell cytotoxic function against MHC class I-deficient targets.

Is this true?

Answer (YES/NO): NO